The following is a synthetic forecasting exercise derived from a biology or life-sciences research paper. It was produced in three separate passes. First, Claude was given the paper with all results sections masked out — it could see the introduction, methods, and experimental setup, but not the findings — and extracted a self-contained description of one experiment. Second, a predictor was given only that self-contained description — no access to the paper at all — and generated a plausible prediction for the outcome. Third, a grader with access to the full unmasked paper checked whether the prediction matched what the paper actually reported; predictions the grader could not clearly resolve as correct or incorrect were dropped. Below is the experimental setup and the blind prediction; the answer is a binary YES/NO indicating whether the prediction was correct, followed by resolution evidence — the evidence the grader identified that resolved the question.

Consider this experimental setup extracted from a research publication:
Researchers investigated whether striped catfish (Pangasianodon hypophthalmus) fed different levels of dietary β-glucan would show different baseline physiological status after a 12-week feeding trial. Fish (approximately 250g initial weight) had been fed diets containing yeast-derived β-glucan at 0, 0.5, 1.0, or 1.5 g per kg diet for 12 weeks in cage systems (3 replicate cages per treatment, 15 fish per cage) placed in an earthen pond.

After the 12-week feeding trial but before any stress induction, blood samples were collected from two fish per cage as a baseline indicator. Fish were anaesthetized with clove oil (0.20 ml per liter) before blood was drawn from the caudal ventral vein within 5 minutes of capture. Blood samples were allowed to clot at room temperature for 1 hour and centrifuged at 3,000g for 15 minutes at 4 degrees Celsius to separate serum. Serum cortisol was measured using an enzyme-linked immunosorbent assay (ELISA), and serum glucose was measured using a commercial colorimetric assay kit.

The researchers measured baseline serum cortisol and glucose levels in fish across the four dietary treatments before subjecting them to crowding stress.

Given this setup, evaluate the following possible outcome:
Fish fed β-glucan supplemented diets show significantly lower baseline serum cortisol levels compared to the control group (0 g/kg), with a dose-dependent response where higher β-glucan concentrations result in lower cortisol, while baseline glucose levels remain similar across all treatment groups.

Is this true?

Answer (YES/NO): NO